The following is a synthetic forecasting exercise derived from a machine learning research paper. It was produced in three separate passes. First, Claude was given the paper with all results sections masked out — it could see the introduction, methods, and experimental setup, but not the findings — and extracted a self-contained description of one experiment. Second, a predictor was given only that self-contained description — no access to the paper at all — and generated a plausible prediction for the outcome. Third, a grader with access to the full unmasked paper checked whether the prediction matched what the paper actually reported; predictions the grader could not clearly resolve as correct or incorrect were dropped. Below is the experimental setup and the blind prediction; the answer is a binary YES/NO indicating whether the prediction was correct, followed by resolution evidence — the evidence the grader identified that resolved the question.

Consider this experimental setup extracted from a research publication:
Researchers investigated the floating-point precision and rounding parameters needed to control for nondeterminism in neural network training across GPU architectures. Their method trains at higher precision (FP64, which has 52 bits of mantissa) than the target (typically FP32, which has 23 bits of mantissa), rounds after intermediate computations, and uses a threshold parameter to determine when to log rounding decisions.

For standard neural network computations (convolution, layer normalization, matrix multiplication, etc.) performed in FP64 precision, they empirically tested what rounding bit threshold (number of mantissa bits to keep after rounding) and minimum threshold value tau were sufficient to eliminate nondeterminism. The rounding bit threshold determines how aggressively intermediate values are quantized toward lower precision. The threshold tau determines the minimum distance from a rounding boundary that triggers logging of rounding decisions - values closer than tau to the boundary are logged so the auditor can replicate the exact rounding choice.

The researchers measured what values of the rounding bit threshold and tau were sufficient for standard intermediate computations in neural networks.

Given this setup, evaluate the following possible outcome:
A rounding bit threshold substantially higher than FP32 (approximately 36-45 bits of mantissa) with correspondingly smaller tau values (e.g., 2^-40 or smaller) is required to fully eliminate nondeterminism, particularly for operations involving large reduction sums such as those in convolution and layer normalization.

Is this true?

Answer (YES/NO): NO